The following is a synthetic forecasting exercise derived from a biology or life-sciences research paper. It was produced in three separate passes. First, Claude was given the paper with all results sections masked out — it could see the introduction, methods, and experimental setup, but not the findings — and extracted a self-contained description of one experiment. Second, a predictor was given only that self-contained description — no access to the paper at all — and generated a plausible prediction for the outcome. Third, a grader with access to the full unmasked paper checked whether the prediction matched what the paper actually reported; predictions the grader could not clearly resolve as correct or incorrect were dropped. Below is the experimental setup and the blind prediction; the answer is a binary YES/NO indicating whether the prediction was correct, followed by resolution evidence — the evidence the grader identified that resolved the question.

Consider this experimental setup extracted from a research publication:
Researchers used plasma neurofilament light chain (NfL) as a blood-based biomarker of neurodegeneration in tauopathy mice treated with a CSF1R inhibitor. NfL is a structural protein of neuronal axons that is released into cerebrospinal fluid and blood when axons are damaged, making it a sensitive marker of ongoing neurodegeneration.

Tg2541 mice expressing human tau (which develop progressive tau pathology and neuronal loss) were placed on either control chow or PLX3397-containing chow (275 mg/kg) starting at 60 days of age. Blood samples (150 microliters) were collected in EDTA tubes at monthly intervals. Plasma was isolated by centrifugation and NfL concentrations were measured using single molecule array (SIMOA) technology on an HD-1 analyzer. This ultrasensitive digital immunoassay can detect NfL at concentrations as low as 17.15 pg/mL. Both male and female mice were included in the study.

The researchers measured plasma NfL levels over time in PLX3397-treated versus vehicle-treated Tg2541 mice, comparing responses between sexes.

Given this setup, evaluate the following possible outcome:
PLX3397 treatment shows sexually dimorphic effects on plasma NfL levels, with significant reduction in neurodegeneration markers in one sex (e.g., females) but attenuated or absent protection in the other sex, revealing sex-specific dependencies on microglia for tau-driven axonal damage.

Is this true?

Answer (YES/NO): NO